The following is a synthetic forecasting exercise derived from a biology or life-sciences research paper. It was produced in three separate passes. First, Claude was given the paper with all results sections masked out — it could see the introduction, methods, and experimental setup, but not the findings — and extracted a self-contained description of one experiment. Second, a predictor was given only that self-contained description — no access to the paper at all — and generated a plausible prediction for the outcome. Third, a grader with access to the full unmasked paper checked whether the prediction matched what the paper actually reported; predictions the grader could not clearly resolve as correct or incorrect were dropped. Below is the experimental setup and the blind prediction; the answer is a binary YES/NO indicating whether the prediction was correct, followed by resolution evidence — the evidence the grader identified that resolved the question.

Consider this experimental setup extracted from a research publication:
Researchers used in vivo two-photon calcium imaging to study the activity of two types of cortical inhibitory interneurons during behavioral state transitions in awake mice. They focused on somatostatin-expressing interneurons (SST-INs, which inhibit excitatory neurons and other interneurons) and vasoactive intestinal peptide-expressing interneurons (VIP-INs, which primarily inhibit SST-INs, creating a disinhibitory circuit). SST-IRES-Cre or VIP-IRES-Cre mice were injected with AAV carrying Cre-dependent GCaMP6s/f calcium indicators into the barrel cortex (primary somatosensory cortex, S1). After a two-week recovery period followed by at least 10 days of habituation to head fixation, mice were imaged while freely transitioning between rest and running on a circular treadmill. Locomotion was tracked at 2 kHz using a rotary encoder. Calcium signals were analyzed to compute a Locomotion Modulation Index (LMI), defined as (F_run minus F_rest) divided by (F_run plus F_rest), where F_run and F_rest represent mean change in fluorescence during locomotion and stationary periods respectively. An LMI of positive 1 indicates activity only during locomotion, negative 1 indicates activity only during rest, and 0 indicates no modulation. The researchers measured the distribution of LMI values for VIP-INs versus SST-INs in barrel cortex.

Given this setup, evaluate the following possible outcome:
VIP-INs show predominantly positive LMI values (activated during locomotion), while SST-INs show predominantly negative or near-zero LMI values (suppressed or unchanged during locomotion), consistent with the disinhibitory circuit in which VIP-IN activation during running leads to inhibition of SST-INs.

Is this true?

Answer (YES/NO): NO